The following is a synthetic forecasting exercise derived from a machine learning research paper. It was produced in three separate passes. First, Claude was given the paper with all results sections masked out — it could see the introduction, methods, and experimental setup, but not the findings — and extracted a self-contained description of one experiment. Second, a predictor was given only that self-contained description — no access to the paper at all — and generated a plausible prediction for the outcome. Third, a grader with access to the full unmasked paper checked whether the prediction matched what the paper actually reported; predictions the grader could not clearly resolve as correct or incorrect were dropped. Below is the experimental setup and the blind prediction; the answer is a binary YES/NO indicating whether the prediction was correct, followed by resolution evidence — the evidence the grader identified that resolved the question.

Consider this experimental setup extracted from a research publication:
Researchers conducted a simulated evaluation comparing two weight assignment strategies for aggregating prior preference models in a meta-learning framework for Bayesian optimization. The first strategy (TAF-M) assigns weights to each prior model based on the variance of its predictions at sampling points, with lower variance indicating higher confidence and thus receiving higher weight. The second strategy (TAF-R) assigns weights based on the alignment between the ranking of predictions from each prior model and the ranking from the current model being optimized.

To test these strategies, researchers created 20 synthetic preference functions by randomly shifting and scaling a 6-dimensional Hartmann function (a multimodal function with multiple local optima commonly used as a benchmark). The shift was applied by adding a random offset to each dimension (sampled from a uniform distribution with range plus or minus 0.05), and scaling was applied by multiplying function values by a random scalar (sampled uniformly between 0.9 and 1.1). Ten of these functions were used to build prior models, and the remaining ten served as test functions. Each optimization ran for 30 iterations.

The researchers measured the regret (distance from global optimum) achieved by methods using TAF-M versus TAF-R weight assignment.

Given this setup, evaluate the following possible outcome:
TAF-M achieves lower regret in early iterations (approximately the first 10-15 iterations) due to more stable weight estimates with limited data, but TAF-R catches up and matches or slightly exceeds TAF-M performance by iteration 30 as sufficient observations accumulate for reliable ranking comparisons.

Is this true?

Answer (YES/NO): NO